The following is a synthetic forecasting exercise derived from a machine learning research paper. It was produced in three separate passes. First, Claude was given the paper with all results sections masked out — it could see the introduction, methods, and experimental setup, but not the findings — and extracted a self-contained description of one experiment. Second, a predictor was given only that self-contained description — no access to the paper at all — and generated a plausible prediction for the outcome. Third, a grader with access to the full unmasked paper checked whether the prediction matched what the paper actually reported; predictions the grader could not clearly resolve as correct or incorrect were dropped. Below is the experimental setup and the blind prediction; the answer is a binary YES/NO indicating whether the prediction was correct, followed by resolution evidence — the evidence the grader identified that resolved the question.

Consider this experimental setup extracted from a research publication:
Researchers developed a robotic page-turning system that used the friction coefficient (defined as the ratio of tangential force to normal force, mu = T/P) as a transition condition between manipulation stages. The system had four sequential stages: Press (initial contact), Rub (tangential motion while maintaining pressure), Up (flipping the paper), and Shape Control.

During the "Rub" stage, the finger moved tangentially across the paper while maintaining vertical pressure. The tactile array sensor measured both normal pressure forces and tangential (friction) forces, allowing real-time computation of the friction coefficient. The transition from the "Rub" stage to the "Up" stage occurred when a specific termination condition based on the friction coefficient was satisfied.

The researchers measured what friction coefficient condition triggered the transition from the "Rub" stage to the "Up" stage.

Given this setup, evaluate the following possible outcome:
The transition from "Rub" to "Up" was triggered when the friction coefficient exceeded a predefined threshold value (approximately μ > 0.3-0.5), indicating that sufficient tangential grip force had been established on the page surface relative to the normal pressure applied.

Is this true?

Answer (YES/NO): NO